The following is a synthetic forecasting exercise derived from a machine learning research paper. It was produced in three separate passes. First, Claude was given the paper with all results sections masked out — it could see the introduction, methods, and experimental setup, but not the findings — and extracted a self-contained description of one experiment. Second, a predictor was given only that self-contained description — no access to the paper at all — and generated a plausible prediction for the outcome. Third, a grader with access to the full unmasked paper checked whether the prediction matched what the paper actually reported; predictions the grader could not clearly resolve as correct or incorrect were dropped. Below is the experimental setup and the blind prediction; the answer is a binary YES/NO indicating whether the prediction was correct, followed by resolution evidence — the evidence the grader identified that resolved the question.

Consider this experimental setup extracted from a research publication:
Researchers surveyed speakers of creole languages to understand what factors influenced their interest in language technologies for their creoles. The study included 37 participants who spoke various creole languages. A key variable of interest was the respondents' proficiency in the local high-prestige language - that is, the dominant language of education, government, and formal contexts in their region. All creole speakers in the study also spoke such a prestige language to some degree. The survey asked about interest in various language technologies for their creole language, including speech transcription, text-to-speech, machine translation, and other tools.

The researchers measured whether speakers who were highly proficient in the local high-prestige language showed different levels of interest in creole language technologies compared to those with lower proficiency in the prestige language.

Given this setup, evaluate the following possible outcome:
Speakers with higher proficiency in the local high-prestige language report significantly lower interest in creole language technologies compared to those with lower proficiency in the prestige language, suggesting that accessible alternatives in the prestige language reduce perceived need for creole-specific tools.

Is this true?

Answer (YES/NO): YES